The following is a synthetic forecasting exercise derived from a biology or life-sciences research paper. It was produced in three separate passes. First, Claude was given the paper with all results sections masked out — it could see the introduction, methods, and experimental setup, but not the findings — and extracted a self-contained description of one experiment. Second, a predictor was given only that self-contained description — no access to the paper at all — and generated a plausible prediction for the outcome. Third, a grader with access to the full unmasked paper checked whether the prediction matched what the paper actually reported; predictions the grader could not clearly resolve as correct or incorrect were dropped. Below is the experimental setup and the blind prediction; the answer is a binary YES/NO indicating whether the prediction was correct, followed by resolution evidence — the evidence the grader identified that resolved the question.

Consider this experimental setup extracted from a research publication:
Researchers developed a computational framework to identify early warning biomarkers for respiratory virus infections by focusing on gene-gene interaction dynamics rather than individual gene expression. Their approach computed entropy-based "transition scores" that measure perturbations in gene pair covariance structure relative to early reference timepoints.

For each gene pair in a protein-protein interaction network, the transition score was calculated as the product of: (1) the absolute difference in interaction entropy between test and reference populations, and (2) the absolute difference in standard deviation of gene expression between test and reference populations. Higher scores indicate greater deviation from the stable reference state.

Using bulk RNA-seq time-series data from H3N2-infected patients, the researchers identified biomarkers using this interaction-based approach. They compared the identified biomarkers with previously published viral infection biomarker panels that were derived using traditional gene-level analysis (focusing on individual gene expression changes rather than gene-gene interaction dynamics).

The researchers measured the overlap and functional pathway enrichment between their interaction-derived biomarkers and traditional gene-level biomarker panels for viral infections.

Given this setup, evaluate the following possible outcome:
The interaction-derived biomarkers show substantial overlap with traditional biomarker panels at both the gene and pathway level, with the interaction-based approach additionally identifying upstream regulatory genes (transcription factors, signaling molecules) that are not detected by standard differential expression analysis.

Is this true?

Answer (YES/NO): NO